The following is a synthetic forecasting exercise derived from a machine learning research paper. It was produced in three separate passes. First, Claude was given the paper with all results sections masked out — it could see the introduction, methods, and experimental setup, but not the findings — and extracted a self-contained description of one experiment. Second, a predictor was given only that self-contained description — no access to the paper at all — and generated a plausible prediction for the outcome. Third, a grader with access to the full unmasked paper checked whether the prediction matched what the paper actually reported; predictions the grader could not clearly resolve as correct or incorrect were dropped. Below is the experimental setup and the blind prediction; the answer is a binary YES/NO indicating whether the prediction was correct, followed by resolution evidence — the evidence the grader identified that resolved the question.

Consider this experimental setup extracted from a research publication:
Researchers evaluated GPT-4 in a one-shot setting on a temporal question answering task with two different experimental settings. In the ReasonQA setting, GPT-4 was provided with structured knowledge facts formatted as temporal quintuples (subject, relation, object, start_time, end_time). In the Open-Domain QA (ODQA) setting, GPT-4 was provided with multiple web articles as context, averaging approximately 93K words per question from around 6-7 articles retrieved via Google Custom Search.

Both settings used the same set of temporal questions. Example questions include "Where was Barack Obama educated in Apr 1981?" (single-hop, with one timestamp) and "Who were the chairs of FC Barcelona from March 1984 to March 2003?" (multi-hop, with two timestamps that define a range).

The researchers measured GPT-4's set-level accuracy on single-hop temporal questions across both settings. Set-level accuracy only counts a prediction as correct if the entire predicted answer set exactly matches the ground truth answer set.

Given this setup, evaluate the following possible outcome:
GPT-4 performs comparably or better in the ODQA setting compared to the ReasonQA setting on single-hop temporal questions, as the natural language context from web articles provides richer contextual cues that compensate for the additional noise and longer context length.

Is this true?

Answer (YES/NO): NO